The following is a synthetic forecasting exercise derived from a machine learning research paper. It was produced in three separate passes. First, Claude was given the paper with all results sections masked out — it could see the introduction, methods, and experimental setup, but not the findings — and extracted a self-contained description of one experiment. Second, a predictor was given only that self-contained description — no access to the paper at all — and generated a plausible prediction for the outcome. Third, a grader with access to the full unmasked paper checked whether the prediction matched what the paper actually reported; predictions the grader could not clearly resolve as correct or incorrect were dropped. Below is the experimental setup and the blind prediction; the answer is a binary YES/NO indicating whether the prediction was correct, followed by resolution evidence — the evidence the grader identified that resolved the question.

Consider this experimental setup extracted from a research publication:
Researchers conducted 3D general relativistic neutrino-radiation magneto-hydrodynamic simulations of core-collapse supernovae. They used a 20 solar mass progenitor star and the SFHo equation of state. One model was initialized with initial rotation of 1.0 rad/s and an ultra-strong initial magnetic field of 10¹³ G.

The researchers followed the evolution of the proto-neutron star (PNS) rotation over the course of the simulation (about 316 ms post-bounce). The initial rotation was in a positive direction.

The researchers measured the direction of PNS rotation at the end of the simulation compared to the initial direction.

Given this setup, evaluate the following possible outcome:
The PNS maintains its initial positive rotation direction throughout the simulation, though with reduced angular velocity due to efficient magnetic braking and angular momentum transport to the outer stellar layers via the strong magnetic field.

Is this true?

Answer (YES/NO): NO